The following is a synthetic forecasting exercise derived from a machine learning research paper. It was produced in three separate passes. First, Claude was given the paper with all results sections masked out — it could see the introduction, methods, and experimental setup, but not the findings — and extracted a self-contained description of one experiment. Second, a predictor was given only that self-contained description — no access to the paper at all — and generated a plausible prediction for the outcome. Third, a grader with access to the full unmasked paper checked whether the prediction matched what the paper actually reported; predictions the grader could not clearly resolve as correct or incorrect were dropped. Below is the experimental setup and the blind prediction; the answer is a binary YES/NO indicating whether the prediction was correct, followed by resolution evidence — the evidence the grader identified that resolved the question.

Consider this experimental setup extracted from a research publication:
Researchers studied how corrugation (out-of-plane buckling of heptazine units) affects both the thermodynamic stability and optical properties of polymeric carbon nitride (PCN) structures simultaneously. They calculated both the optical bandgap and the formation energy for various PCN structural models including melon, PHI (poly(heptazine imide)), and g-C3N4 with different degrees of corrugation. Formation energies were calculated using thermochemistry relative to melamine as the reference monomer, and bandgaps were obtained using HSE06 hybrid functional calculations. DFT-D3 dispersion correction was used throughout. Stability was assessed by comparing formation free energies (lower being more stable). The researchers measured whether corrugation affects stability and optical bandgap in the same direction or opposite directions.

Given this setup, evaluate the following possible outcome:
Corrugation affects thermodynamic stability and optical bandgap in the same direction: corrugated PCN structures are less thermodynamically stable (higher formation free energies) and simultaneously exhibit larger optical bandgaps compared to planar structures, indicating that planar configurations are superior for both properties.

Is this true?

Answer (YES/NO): NO